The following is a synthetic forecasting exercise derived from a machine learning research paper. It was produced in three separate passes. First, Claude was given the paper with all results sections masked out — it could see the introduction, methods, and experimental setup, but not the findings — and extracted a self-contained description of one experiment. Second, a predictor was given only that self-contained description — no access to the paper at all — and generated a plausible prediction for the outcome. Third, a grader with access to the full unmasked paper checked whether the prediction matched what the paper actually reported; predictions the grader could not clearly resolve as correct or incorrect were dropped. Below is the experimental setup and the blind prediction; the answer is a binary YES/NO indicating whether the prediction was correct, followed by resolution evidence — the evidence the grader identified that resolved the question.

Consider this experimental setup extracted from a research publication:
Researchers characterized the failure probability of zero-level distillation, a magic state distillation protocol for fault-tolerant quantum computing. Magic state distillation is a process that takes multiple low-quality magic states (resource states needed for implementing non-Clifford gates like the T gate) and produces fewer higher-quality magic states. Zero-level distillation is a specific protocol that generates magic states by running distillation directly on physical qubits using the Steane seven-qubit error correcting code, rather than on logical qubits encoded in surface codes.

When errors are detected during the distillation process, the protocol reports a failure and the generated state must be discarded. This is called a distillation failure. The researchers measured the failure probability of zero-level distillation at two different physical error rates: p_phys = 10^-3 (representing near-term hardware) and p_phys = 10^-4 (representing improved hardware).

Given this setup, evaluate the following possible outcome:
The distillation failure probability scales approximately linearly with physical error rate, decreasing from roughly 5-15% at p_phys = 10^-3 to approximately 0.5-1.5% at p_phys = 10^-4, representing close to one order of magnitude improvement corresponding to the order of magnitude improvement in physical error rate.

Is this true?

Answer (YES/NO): NO